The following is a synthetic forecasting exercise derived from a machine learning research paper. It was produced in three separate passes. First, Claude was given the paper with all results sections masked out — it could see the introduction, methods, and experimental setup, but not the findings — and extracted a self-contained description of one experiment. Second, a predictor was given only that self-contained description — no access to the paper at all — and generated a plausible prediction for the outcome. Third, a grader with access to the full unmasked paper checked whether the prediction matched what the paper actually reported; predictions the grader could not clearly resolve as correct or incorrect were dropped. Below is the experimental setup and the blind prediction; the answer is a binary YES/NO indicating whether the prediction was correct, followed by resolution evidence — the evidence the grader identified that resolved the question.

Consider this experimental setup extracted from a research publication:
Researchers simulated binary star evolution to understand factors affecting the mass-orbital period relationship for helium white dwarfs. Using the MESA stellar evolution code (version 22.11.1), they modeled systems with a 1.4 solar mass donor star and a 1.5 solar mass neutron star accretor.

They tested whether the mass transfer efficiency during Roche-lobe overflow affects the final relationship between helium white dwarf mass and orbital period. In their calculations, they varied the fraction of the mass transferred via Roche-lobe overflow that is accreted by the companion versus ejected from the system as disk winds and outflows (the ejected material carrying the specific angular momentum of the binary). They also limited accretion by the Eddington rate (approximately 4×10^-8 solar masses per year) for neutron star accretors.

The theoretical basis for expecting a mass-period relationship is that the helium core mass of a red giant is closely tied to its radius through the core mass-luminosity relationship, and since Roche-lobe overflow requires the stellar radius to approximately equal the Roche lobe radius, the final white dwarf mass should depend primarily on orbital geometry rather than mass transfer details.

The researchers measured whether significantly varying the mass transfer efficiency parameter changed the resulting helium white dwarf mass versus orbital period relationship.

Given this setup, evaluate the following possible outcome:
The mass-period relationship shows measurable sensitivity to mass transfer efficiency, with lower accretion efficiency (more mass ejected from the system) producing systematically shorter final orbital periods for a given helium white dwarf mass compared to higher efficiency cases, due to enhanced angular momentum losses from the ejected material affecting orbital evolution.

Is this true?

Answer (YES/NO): NO